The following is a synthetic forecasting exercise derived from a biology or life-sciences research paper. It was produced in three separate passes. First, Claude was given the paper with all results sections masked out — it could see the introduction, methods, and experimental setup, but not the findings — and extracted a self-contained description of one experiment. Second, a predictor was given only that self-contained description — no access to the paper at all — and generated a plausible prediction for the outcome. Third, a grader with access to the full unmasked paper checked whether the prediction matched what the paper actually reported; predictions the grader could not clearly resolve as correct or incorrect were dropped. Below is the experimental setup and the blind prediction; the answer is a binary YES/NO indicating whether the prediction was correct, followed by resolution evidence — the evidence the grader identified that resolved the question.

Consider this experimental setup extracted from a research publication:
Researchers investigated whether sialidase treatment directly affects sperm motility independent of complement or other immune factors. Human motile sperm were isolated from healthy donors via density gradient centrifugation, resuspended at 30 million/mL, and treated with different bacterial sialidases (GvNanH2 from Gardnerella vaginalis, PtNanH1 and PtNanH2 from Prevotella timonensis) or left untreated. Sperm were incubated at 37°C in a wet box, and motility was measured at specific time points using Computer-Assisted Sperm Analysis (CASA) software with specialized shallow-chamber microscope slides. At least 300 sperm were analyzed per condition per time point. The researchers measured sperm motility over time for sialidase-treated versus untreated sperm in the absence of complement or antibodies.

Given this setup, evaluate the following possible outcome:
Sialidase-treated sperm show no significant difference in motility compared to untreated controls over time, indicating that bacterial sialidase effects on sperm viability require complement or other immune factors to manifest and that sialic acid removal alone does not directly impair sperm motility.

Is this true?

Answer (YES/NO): YES